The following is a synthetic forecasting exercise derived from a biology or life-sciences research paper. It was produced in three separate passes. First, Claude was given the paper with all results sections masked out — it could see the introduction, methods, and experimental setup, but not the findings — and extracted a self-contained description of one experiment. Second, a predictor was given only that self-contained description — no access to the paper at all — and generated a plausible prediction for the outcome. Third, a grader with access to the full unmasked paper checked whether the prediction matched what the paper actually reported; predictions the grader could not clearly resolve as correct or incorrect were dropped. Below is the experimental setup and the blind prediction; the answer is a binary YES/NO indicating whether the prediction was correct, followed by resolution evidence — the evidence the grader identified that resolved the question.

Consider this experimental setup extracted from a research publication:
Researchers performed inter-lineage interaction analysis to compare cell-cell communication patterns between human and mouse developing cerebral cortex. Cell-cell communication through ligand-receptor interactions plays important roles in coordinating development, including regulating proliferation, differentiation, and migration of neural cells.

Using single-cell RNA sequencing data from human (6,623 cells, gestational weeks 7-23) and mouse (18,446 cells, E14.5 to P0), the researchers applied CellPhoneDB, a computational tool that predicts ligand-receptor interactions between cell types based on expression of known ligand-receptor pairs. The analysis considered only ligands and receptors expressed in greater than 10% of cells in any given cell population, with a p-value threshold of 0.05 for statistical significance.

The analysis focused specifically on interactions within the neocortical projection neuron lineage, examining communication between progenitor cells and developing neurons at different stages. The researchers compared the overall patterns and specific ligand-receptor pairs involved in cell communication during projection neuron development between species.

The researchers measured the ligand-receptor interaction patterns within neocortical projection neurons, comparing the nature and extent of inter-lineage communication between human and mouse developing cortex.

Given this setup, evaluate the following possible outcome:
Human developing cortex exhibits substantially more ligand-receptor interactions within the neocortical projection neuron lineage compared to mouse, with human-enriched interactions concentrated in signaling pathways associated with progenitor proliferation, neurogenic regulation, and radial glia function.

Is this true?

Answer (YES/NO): NO